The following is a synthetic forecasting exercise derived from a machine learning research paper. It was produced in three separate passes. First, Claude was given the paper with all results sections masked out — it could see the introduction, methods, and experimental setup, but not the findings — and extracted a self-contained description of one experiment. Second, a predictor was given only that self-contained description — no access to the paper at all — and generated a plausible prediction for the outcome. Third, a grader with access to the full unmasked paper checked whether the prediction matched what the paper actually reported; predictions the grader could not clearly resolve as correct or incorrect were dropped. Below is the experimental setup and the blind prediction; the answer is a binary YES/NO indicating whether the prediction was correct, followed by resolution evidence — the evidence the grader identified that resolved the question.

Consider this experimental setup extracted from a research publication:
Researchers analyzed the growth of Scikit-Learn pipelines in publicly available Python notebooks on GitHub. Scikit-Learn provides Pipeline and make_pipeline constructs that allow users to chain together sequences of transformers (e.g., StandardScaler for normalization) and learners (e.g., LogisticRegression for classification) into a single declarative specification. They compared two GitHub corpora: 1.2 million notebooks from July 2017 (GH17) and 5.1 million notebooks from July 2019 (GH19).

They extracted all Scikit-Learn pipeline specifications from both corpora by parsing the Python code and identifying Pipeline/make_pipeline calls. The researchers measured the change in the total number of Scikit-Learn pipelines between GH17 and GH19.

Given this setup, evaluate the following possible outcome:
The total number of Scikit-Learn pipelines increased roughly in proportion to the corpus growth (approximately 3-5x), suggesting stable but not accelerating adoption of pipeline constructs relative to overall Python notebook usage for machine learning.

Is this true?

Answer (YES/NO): NO